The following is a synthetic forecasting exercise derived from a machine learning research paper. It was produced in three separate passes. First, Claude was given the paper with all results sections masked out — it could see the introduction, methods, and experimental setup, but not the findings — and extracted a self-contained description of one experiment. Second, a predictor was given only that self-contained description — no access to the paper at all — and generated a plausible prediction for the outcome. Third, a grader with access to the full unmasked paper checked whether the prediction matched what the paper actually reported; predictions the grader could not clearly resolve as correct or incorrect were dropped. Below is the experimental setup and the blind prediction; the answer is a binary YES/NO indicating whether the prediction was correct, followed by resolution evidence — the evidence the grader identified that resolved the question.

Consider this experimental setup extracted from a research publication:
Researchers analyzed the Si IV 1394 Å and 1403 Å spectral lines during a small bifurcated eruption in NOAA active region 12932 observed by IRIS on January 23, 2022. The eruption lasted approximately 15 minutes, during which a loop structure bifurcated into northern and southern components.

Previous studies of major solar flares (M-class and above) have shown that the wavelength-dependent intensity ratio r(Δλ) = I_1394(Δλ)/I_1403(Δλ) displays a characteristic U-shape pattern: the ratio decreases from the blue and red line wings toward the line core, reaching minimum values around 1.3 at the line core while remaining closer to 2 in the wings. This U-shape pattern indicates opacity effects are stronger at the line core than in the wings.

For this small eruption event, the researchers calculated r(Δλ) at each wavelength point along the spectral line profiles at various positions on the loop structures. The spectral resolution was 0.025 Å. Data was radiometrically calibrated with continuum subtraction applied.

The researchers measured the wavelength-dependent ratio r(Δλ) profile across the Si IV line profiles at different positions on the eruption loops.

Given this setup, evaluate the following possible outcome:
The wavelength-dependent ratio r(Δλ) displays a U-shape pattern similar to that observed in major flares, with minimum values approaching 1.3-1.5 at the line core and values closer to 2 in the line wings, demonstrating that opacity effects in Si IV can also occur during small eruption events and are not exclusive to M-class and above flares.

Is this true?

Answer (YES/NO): NO